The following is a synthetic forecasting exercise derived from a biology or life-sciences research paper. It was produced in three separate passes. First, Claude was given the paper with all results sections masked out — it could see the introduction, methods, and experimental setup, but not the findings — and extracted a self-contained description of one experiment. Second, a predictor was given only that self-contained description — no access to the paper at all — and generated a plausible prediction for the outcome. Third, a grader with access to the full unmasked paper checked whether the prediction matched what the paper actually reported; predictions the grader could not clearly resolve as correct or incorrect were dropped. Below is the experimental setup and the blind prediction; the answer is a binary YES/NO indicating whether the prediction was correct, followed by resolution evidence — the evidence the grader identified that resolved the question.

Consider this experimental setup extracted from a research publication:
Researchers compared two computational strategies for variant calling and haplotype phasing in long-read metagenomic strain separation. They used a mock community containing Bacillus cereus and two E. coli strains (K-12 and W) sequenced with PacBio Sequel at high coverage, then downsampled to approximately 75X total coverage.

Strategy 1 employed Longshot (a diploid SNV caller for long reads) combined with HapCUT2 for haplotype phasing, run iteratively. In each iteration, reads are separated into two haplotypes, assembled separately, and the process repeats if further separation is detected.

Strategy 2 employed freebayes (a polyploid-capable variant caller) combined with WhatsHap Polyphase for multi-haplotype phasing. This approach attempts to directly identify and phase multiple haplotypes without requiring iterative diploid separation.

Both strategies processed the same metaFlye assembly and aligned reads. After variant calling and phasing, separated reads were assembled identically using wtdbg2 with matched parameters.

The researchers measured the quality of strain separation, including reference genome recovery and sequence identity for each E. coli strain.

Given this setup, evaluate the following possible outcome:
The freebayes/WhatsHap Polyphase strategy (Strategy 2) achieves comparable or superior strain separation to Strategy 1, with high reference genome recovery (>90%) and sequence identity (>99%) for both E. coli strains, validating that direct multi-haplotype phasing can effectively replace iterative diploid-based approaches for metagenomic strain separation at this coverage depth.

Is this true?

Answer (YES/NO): NO